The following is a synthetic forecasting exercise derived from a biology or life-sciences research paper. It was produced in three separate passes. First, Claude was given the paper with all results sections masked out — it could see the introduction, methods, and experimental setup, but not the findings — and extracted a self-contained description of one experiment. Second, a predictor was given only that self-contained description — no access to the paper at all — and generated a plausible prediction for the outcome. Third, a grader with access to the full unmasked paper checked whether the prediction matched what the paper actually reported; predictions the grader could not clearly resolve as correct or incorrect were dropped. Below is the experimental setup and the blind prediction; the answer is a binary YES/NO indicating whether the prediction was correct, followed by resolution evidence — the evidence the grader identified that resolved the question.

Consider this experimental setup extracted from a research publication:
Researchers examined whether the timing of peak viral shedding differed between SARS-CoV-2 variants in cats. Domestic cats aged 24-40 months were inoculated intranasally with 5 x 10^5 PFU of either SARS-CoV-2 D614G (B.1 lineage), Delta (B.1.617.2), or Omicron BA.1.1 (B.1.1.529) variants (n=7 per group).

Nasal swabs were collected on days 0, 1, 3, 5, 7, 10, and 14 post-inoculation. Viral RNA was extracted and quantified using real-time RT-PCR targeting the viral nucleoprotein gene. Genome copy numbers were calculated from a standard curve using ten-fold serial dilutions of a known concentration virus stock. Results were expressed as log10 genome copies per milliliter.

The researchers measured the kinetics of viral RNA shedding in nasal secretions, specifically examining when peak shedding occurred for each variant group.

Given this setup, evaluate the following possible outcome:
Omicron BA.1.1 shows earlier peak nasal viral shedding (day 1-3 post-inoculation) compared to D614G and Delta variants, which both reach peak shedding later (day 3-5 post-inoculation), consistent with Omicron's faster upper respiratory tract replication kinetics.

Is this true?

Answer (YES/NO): NO